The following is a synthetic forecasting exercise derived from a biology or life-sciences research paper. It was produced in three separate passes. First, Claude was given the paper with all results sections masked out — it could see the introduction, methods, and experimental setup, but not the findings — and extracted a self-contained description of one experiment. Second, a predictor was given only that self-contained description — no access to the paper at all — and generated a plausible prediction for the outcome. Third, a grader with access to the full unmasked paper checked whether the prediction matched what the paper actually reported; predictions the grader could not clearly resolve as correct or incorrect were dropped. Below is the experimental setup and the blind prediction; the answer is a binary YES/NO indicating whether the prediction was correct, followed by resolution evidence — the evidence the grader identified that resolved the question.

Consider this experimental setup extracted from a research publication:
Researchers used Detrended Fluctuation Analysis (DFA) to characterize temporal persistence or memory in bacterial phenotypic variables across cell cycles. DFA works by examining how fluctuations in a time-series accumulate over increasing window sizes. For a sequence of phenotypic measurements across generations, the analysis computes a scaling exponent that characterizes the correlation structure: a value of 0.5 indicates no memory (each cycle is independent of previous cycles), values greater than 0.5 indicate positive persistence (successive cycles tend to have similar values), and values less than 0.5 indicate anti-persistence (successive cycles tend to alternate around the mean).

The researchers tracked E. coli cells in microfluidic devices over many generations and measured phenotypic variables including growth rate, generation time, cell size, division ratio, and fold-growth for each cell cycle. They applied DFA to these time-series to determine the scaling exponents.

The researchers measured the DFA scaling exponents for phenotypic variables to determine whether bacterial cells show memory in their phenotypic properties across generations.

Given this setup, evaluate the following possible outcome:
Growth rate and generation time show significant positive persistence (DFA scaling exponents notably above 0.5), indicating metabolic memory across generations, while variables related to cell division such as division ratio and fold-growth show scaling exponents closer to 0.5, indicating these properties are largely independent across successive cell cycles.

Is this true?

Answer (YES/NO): NO